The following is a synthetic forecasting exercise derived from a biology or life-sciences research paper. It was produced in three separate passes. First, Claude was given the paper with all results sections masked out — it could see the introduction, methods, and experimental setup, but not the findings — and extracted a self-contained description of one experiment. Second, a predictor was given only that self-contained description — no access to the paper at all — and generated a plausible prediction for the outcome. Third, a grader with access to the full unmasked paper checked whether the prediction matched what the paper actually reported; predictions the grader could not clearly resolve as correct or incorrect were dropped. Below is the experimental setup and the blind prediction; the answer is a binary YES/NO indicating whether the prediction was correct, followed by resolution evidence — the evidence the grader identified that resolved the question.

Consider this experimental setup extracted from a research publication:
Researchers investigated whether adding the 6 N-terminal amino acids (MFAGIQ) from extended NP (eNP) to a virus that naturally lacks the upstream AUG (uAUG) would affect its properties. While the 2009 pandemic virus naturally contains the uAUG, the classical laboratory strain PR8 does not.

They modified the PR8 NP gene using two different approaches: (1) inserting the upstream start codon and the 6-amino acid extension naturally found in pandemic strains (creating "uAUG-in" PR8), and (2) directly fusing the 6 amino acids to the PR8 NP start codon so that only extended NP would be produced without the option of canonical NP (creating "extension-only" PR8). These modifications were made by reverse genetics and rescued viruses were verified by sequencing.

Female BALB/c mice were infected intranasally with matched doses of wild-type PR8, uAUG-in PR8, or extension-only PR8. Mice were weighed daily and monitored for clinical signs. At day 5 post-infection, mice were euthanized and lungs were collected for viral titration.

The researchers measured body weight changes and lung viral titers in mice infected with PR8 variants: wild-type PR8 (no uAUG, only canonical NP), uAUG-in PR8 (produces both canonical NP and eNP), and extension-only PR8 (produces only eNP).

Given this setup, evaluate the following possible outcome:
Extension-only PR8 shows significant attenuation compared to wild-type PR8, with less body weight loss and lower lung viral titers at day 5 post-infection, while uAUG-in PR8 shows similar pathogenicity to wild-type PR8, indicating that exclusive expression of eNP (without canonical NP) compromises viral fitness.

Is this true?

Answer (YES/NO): NO